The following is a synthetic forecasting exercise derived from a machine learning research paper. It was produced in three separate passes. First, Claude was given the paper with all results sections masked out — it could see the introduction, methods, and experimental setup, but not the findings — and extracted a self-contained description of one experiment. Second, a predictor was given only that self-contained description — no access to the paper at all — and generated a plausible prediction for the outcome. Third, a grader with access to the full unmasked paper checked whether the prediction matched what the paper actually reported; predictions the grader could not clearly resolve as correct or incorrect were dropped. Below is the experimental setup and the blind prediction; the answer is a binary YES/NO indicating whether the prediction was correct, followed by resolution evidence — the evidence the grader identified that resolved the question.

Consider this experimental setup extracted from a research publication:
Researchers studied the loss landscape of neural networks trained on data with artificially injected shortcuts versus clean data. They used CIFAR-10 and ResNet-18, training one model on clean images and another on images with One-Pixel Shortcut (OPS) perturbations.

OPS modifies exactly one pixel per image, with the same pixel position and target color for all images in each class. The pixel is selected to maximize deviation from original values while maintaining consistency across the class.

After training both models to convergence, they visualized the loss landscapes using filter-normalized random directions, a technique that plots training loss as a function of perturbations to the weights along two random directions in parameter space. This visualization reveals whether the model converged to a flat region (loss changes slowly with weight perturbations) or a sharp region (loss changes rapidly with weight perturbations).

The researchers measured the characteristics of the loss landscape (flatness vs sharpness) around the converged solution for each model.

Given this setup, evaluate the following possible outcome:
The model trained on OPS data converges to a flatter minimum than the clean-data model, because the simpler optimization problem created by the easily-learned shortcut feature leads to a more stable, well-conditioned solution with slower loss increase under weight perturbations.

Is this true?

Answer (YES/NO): YES